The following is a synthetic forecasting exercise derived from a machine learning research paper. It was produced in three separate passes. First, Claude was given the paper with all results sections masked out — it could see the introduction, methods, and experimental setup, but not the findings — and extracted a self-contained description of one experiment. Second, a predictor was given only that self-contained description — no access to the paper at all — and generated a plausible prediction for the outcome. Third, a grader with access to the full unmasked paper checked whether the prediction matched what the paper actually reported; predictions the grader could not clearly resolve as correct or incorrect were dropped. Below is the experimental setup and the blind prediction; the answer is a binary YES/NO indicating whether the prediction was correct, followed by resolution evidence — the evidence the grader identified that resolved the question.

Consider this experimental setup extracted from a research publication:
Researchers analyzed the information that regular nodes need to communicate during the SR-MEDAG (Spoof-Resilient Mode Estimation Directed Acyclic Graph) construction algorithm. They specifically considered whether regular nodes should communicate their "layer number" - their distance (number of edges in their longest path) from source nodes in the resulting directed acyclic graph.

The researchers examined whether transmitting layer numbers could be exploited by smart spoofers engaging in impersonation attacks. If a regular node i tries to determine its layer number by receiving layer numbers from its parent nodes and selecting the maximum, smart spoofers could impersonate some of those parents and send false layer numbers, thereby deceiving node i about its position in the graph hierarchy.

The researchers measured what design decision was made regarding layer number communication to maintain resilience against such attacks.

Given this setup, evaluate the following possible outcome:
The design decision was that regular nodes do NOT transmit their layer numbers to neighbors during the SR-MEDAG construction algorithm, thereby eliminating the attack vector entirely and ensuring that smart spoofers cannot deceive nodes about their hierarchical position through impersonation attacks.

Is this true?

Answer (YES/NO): YES